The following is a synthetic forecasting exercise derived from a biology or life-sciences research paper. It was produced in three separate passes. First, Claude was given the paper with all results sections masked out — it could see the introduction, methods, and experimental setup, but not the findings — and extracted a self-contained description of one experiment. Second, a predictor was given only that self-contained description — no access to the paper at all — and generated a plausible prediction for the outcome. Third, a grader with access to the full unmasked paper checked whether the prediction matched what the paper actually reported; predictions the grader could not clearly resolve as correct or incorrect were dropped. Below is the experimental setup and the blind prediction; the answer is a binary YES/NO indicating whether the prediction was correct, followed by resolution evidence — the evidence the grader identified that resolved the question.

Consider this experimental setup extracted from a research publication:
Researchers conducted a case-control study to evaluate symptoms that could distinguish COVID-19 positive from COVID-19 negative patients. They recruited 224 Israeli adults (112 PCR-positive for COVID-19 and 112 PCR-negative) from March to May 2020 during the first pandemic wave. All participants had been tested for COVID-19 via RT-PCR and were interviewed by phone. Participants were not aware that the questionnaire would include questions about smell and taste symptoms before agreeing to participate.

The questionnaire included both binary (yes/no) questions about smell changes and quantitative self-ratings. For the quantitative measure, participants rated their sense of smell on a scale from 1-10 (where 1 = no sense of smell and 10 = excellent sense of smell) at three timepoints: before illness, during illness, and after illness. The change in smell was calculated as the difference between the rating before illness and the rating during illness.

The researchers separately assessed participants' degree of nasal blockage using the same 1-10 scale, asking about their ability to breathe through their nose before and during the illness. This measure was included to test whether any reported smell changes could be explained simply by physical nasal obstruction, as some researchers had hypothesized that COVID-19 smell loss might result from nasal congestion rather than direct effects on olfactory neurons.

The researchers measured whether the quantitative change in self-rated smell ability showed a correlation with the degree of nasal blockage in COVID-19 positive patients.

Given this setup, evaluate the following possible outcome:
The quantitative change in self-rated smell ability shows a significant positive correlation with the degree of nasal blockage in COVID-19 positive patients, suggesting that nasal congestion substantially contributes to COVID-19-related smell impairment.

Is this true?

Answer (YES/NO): NO